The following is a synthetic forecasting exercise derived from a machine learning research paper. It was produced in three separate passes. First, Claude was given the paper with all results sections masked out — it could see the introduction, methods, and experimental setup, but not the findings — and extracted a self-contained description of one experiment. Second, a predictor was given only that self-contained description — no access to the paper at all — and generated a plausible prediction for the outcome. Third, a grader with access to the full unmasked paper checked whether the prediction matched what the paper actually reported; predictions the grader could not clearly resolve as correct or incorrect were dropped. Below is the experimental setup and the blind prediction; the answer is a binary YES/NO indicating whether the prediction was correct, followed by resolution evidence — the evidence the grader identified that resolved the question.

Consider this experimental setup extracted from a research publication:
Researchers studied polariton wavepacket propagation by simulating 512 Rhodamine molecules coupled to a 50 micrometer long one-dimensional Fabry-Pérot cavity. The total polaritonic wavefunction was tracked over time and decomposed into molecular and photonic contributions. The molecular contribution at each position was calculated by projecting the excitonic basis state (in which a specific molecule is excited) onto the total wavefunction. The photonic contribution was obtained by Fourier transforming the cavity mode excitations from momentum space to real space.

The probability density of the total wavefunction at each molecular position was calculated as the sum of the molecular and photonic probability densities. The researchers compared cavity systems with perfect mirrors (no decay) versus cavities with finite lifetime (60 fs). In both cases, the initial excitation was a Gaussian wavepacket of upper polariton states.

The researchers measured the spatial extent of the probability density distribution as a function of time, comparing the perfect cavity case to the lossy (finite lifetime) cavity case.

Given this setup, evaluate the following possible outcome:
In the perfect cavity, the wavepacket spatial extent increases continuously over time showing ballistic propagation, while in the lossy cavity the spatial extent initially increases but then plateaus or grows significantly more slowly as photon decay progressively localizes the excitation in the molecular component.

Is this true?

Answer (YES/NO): NO